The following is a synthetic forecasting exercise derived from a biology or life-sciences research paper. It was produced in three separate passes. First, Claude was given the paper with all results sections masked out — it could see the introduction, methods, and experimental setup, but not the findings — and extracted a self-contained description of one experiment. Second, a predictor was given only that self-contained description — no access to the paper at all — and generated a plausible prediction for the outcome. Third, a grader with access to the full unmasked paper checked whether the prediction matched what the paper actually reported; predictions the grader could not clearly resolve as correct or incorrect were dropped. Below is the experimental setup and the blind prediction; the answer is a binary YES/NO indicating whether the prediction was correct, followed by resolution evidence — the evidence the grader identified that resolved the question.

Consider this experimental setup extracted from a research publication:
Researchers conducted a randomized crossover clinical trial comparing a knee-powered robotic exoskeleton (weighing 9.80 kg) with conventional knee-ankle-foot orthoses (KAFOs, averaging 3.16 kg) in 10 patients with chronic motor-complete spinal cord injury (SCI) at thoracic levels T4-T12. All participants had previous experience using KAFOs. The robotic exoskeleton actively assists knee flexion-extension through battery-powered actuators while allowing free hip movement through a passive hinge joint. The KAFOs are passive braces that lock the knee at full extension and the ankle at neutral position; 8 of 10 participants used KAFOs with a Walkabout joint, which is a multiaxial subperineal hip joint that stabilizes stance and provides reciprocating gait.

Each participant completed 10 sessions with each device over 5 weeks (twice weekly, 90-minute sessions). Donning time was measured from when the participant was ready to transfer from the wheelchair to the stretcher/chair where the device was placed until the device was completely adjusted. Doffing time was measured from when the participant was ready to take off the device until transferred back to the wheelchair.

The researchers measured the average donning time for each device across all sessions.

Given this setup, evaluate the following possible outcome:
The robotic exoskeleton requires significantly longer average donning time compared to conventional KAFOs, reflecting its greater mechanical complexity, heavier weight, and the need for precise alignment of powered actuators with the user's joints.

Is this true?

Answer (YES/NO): NO